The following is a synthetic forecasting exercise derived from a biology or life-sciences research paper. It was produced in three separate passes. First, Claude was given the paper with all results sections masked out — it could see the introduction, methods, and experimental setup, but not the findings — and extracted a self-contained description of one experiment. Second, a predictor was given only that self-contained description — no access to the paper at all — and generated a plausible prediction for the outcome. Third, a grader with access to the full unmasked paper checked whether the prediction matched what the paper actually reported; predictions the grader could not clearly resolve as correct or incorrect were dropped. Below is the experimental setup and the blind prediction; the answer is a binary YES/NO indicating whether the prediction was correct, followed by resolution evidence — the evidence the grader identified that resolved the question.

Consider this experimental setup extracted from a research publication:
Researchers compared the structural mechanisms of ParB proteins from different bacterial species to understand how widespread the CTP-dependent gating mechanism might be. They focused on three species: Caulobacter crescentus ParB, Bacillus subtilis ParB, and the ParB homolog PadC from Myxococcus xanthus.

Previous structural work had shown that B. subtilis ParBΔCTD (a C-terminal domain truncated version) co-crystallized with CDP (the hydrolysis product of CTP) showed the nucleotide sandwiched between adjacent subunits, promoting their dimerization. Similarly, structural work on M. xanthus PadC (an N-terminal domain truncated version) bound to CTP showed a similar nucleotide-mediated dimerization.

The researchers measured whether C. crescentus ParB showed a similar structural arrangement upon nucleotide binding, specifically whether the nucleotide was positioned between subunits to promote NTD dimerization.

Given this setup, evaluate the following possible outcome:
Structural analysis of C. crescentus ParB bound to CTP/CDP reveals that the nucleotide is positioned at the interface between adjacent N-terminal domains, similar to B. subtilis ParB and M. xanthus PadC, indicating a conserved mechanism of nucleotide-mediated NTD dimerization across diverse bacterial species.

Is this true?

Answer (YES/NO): YES